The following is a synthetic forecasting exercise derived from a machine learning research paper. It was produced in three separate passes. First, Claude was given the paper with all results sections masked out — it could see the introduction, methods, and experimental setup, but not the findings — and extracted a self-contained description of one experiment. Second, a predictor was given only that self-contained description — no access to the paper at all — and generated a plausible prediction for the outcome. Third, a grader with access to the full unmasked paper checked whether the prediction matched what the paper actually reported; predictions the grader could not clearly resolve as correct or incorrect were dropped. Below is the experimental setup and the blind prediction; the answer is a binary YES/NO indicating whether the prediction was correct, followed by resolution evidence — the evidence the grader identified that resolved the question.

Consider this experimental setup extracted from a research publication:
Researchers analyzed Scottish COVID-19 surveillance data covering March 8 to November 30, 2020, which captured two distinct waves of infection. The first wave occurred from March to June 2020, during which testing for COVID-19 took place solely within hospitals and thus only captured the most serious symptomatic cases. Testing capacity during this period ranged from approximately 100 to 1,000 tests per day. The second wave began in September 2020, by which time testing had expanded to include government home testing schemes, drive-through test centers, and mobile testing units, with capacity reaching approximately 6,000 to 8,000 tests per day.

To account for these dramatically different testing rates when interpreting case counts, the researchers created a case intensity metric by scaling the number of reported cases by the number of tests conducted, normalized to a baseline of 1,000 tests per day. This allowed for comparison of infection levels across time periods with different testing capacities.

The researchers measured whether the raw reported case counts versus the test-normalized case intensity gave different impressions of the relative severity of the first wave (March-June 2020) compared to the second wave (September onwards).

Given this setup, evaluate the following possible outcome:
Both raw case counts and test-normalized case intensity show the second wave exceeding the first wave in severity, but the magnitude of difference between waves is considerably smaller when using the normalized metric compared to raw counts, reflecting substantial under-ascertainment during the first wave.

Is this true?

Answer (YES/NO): NO